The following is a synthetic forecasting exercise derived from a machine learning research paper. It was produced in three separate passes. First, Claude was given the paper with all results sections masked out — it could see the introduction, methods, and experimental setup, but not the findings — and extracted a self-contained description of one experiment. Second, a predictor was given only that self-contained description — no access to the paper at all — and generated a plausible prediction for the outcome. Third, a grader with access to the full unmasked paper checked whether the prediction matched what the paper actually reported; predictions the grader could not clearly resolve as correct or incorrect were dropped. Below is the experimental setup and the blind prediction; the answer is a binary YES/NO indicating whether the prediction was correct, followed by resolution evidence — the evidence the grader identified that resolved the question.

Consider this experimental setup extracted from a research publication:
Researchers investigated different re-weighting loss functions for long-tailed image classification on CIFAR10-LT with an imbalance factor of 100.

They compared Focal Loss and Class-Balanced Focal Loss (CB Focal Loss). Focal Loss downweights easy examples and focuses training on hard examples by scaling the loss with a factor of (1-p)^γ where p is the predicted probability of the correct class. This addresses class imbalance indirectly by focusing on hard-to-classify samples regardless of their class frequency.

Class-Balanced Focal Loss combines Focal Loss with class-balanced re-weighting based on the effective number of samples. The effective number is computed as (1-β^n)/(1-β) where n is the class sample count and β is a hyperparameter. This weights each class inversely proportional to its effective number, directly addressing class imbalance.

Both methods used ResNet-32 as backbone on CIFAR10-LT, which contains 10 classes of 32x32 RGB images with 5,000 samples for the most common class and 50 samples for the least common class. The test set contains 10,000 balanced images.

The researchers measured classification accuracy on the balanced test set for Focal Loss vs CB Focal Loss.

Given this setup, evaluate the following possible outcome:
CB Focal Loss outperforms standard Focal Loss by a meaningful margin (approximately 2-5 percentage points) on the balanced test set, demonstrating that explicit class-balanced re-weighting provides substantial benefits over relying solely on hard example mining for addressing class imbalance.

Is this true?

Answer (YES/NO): YES